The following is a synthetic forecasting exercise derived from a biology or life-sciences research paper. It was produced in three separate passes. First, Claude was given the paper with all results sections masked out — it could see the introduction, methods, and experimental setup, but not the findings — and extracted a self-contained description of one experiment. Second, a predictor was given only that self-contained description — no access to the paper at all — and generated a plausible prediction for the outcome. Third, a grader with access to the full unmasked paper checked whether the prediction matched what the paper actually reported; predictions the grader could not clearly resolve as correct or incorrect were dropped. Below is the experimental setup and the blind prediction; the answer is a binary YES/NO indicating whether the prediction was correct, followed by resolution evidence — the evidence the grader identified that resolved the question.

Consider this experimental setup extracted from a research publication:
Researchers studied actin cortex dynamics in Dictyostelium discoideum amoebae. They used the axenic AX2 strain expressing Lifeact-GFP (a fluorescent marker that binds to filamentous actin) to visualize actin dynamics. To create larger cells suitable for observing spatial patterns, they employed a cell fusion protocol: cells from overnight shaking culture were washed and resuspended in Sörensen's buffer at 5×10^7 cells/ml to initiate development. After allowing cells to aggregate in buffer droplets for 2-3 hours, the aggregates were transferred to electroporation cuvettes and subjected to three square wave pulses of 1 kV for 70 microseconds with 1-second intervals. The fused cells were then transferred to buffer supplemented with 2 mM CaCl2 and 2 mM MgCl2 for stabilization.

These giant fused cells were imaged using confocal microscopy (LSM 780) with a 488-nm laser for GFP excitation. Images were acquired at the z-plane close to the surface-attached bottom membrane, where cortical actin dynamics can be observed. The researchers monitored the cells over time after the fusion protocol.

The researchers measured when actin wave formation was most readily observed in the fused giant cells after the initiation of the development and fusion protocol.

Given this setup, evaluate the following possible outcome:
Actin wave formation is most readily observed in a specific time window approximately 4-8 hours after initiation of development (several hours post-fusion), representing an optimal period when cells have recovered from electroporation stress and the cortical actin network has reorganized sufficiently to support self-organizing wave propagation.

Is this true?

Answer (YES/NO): NO